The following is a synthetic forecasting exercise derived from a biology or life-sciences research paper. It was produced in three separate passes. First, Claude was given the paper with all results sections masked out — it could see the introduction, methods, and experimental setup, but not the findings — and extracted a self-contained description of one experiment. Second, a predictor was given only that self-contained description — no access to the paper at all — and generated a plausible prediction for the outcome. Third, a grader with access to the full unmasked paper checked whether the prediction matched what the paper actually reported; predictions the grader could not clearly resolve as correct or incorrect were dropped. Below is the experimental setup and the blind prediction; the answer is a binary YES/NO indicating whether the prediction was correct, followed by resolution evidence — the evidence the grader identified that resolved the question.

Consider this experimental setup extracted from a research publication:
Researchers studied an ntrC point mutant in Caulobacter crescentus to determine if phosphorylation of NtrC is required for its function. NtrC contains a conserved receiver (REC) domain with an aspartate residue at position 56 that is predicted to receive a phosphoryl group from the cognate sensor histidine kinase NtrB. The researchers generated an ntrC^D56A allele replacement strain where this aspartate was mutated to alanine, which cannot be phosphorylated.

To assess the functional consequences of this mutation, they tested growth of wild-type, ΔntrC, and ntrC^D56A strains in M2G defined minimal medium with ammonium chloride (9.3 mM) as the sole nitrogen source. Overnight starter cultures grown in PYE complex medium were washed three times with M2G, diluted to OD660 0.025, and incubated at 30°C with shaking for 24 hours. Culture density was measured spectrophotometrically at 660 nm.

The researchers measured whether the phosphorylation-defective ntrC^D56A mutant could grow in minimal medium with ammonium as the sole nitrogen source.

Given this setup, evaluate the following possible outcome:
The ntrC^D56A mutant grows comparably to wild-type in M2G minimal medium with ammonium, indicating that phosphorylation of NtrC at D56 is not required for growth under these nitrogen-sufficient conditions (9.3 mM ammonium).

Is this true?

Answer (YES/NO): NO